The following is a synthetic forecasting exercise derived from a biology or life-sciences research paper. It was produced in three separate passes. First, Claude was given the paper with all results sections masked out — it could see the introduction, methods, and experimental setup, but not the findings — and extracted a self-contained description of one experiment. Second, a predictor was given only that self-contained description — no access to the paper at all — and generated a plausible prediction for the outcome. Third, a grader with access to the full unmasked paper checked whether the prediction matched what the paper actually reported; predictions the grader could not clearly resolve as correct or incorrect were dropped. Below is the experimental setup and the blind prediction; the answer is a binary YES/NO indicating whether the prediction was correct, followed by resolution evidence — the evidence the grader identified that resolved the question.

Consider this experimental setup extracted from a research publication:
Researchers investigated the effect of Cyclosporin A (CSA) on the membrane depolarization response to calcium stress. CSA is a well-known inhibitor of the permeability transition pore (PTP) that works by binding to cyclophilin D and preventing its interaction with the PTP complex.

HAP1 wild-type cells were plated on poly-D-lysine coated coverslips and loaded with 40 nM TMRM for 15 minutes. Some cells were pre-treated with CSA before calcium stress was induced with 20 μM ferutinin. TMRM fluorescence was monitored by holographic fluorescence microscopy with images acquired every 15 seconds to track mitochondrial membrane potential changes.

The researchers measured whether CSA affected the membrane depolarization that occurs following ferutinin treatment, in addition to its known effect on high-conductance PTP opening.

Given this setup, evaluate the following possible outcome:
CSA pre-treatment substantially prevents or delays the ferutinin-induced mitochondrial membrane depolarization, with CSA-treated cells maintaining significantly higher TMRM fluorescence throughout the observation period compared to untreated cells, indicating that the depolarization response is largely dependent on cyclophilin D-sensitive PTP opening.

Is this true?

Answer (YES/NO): YES